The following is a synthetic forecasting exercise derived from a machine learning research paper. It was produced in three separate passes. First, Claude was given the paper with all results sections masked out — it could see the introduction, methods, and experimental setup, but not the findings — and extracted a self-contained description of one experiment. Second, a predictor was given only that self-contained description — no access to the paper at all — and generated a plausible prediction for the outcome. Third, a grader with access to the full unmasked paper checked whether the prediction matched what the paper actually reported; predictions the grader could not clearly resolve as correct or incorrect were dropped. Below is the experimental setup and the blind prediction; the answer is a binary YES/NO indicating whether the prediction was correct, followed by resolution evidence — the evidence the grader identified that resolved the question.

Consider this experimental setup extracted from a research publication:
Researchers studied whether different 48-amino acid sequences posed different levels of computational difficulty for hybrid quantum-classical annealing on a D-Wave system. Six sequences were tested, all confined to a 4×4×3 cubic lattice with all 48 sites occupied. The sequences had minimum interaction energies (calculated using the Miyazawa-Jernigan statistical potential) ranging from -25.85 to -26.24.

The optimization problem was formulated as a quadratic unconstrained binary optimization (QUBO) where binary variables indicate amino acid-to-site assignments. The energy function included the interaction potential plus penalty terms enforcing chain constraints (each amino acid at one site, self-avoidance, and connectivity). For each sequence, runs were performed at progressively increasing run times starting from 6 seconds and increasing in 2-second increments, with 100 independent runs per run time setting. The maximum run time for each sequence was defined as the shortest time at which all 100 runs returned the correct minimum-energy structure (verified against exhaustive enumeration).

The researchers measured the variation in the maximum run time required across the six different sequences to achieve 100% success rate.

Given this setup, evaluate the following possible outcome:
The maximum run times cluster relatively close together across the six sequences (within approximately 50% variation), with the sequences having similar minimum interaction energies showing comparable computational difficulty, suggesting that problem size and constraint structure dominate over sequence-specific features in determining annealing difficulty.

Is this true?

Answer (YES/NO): NO